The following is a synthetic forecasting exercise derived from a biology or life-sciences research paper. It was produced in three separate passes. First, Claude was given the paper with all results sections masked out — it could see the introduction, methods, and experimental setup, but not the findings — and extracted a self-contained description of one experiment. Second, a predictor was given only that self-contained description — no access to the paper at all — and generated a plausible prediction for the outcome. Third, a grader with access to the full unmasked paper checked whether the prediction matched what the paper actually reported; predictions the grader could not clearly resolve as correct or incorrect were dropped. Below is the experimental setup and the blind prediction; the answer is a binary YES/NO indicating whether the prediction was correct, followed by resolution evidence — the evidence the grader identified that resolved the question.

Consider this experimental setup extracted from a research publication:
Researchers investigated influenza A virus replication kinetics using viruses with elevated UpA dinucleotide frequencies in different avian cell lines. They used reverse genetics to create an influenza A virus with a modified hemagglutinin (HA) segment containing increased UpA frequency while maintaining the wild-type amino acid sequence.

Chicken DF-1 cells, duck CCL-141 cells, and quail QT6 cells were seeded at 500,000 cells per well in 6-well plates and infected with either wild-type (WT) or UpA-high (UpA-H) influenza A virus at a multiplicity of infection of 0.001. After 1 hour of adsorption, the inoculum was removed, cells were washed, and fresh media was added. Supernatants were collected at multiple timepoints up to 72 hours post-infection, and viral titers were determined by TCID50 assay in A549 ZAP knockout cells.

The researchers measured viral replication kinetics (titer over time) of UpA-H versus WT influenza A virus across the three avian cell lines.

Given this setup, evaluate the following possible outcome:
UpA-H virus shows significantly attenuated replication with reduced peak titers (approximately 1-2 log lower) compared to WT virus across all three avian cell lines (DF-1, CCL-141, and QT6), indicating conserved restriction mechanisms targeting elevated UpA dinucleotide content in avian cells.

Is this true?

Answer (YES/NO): NO